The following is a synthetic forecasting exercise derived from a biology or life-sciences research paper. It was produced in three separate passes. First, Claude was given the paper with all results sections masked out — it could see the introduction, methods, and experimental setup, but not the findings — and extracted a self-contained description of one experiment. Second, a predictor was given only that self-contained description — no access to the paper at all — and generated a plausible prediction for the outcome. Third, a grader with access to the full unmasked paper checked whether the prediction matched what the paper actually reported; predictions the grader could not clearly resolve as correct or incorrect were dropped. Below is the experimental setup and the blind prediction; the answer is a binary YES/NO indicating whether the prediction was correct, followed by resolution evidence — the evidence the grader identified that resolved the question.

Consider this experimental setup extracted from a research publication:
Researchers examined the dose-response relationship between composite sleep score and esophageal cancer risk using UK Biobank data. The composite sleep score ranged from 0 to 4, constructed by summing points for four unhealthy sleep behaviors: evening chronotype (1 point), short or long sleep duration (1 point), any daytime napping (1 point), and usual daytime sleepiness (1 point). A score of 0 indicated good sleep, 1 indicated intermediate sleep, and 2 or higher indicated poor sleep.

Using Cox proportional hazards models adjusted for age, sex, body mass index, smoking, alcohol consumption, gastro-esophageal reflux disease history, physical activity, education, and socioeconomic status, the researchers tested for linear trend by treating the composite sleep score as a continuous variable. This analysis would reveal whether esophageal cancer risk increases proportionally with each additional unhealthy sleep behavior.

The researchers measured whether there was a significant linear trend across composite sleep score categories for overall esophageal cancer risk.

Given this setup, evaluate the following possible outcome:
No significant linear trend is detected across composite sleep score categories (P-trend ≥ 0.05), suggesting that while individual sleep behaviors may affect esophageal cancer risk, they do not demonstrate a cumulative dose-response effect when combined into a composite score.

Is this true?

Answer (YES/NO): NO